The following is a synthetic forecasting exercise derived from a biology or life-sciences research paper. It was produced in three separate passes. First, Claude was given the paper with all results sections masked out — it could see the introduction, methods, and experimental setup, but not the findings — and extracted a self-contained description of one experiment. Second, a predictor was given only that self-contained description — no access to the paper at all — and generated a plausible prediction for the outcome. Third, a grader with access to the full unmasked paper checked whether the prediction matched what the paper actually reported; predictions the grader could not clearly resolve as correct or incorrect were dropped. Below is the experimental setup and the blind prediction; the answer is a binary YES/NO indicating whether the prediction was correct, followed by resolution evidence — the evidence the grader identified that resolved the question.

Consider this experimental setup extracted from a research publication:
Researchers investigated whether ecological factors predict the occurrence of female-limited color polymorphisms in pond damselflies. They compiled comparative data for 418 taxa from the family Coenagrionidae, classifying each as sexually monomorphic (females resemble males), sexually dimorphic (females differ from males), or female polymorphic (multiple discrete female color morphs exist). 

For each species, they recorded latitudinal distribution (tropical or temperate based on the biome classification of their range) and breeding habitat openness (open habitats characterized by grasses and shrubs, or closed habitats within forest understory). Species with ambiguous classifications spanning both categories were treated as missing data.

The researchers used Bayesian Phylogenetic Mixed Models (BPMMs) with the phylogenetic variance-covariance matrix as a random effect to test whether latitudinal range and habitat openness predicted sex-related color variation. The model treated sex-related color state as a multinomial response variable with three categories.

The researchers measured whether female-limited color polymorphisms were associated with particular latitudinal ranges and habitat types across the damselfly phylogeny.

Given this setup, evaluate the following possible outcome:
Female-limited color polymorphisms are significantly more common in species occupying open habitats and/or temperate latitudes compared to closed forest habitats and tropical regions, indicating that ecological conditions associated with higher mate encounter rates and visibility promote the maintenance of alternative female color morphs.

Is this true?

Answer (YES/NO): YES